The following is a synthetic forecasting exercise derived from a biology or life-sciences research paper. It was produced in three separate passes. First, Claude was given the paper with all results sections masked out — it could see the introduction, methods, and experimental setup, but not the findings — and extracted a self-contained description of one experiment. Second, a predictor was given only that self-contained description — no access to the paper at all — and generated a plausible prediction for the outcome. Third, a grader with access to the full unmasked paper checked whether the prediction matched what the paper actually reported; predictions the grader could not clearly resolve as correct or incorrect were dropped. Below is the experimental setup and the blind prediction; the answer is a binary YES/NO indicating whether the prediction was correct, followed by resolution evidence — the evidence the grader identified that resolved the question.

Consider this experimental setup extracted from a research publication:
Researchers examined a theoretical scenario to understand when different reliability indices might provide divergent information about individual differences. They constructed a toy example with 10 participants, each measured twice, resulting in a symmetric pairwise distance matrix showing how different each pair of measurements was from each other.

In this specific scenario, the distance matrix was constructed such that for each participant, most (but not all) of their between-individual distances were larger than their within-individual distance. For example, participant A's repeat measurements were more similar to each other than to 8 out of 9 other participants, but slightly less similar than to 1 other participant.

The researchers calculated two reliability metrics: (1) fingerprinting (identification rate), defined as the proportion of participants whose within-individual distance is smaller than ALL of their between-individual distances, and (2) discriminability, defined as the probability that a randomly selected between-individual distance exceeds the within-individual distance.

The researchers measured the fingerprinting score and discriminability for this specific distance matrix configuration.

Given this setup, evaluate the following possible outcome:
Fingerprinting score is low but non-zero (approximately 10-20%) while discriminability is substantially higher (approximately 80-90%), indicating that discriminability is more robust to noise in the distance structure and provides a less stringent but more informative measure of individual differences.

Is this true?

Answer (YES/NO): NO